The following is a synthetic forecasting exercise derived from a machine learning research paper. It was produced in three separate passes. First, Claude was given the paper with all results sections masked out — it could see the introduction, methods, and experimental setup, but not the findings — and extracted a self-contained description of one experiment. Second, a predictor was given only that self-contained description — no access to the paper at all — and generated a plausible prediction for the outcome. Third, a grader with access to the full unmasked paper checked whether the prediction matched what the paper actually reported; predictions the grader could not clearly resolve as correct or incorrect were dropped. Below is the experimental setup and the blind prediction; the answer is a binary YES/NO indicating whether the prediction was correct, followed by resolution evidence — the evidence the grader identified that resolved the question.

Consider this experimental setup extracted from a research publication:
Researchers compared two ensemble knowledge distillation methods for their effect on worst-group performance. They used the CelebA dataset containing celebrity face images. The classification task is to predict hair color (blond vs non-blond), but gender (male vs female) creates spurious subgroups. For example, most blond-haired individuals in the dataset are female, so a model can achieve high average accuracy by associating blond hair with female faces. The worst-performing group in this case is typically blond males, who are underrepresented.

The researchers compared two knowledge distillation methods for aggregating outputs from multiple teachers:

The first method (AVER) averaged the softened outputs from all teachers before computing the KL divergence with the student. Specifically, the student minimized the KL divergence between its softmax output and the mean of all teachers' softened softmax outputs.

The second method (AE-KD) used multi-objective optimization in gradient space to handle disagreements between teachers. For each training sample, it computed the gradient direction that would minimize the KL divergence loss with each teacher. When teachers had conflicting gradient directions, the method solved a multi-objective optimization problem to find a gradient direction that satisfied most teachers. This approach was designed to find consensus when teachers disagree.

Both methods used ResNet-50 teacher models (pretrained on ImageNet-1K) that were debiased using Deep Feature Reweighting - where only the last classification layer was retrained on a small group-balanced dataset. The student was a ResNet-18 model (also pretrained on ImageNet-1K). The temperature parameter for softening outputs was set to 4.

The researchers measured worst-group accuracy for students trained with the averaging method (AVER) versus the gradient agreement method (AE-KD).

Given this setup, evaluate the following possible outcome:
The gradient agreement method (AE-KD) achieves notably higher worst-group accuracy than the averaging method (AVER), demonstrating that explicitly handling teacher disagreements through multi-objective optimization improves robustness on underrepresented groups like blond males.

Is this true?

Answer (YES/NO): YES